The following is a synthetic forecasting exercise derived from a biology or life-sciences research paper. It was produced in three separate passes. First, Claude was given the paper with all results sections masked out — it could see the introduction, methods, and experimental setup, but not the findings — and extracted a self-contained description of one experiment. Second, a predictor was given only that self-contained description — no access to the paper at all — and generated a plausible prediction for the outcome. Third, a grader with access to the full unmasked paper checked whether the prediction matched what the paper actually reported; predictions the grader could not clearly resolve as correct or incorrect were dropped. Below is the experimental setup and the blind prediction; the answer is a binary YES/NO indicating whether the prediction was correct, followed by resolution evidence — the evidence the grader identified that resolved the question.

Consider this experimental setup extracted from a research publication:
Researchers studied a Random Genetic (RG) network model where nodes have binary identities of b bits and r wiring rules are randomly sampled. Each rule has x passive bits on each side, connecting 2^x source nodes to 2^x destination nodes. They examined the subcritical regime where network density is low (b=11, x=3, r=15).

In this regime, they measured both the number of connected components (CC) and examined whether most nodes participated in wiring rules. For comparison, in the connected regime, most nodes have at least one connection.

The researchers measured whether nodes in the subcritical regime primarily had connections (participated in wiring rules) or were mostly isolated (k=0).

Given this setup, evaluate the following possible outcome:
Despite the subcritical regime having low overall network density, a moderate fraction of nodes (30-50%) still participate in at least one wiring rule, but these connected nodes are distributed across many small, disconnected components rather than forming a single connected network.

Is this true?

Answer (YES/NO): NO